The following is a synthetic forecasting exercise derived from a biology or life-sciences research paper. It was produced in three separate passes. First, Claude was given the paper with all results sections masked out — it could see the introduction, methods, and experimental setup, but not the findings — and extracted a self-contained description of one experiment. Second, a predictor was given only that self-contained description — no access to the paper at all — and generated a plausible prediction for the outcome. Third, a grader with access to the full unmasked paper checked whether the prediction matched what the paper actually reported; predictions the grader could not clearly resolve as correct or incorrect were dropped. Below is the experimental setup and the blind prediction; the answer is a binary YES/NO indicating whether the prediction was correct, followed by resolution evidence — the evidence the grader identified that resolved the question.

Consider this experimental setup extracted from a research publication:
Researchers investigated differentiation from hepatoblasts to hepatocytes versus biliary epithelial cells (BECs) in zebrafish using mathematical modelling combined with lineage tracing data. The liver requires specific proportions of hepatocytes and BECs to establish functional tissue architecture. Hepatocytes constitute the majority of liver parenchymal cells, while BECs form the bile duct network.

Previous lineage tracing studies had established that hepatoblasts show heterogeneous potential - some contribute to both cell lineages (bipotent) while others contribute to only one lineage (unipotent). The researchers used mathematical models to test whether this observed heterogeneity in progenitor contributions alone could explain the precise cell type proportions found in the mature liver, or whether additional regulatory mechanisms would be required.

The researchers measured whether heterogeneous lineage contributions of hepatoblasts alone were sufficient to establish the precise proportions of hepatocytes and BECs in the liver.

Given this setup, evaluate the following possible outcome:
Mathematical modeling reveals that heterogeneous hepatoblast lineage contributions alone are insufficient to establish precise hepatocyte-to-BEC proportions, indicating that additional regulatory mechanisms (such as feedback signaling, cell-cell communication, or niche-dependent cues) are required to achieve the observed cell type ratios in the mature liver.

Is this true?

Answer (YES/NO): NO